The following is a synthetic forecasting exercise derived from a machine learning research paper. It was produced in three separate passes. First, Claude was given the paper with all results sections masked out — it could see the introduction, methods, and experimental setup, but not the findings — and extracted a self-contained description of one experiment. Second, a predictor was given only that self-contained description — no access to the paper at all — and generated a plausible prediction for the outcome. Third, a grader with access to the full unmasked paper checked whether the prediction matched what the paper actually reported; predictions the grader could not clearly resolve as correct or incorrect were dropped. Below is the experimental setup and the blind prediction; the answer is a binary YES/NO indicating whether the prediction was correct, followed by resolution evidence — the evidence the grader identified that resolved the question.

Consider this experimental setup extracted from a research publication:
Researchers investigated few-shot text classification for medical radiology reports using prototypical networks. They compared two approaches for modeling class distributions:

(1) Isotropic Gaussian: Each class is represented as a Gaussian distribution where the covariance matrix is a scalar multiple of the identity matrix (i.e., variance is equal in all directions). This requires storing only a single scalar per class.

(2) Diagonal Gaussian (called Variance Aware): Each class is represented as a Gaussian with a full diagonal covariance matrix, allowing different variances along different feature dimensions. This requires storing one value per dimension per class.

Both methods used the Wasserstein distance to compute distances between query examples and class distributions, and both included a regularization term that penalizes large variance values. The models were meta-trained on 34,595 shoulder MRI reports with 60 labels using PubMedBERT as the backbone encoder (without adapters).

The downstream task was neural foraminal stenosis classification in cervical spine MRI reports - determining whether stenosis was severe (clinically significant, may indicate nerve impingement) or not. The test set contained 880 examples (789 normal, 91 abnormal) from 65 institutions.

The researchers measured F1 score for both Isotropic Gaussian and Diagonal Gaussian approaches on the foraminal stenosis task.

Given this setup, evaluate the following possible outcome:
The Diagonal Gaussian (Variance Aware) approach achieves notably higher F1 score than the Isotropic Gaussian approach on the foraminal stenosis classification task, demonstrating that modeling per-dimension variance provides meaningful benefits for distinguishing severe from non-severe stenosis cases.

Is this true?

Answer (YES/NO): YES